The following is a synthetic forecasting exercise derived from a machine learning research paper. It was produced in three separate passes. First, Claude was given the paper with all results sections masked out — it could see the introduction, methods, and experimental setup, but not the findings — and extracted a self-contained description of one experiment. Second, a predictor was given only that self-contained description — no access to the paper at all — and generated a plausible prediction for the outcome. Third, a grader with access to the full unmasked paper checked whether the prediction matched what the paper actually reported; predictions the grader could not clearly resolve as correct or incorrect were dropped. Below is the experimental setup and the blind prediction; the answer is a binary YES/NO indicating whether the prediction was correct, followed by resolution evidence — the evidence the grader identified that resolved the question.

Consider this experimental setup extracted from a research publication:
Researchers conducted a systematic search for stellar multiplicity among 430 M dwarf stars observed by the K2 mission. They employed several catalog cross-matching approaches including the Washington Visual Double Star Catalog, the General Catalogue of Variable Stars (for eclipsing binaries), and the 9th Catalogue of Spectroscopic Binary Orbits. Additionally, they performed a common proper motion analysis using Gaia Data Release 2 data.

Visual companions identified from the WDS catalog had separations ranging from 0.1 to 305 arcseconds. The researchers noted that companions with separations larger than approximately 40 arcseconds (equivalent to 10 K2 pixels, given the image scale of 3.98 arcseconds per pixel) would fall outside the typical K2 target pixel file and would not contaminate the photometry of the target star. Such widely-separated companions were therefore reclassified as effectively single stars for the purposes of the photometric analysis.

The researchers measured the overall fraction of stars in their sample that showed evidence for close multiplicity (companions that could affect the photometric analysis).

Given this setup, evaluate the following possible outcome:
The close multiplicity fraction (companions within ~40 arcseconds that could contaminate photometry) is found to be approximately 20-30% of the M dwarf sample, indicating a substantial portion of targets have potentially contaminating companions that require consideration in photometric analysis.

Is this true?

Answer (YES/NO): NO